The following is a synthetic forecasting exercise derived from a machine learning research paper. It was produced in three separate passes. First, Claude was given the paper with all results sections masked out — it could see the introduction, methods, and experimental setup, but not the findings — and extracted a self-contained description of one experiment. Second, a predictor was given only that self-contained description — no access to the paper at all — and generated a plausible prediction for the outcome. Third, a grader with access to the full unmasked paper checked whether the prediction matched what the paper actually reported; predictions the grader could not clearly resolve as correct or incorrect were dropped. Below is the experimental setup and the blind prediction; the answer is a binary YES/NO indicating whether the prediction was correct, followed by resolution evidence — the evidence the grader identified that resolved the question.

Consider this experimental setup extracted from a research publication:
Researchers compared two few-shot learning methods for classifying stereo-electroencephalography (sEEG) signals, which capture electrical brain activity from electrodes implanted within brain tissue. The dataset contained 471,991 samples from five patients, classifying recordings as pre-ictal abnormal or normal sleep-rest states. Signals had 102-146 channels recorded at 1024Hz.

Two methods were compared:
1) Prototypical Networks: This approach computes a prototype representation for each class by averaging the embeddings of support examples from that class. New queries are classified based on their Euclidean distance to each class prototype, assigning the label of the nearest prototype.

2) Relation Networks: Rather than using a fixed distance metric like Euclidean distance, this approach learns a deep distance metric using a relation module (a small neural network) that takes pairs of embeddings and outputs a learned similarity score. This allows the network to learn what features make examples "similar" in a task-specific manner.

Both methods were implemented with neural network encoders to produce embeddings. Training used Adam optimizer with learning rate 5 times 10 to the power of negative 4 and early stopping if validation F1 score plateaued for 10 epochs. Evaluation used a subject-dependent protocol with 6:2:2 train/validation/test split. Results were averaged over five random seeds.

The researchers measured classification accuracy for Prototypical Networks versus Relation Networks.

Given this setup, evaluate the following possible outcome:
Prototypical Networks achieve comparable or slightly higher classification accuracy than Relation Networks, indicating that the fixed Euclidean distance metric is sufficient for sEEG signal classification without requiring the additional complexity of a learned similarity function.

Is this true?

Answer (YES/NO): YES